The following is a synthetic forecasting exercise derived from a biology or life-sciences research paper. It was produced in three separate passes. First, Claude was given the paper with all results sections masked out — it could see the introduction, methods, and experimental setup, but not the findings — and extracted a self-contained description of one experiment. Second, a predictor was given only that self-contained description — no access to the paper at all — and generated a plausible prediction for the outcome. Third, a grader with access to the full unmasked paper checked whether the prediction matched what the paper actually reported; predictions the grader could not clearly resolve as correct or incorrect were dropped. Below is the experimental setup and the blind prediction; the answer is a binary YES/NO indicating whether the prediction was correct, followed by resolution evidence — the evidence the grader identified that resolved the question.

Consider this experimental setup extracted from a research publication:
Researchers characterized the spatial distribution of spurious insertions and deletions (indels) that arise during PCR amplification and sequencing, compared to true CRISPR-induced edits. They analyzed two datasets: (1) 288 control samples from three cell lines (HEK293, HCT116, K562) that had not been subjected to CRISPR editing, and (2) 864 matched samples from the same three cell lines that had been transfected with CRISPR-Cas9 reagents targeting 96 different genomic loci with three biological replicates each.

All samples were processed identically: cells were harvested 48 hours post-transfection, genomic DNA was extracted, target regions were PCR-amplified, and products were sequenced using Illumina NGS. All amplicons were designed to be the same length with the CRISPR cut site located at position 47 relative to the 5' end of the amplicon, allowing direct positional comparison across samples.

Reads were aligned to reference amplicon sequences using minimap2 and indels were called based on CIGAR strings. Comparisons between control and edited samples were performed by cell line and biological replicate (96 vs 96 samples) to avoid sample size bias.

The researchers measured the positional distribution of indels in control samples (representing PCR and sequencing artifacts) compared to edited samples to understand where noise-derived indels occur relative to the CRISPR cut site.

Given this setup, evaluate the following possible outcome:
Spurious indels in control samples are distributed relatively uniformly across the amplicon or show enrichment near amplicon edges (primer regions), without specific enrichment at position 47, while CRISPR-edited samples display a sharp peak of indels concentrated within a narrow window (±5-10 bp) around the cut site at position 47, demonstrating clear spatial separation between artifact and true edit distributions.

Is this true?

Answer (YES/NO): YES